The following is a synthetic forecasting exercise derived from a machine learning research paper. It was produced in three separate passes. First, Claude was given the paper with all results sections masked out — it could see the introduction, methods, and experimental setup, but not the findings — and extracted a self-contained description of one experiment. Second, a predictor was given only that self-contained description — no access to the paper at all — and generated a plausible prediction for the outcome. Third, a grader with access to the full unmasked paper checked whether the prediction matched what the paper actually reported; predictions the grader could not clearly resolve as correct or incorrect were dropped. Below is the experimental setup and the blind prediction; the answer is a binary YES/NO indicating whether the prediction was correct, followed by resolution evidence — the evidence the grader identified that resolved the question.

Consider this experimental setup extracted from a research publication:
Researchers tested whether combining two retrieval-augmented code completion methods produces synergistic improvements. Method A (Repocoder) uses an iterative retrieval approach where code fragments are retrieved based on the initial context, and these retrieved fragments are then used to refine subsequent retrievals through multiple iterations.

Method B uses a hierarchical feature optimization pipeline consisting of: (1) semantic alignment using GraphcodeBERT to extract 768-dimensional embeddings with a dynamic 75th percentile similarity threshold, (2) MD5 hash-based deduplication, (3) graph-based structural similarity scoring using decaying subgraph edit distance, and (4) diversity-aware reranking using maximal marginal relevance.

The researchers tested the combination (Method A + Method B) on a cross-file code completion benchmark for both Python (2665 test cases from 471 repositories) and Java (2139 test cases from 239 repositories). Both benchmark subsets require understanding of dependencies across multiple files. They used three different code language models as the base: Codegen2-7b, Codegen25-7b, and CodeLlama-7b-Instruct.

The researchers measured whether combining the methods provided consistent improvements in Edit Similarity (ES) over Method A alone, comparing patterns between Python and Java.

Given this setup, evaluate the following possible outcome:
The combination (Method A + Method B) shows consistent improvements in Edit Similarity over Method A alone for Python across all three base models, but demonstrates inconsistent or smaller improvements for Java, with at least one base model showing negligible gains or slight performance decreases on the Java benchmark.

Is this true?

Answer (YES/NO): NO